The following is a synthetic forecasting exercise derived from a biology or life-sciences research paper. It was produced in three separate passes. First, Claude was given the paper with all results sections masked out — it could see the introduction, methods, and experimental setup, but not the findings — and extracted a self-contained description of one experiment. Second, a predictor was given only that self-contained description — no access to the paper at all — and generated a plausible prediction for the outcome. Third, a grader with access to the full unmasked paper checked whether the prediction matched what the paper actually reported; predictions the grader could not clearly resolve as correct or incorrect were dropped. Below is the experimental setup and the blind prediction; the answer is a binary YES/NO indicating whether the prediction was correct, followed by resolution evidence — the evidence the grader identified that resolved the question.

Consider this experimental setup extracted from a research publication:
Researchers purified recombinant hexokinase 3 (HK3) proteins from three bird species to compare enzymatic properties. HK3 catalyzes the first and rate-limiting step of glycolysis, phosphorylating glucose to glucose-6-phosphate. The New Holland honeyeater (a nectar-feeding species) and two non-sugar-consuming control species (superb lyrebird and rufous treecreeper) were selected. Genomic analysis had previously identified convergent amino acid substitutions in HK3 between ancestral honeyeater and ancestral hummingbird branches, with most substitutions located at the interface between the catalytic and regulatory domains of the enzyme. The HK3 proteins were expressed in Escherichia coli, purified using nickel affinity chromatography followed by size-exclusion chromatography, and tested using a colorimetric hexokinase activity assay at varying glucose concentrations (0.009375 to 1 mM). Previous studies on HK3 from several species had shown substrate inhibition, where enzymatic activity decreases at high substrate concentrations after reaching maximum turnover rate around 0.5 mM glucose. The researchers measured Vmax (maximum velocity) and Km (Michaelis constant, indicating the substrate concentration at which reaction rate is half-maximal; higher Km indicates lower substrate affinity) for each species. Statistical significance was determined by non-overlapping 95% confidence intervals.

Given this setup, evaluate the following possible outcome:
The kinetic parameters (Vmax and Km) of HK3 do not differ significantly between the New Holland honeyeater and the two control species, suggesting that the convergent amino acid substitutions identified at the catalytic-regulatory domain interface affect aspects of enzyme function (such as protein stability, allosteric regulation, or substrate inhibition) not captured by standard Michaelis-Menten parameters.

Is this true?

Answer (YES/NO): NO